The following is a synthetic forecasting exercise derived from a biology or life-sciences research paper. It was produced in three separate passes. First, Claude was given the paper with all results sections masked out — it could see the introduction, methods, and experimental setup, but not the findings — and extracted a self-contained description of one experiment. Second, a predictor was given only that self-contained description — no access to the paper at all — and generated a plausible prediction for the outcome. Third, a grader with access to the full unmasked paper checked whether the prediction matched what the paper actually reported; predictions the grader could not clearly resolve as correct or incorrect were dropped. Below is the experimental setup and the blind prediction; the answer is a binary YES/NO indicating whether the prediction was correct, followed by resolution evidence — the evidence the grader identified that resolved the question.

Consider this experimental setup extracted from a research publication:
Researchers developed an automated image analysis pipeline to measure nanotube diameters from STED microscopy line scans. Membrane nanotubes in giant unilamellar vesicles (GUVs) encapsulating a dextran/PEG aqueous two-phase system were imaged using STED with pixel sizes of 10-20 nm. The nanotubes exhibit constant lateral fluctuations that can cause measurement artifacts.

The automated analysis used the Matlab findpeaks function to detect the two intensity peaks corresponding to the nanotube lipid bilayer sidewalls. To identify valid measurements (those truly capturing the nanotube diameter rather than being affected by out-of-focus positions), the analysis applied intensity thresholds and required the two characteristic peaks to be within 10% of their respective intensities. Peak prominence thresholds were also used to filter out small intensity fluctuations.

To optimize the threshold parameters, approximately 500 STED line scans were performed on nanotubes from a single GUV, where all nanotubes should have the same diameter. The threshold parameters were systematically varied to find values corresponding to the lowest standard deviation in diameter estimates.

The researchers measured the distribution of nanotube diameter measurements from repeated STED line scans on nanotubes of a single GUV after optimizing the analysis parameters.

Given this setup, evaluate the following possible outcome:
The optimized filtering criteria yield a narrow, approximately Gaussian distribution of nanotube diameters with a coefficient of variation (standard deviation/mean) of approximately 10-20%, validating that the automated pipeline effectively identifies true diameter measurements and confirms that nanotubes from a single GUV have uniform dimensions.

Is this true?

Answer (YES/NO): NO